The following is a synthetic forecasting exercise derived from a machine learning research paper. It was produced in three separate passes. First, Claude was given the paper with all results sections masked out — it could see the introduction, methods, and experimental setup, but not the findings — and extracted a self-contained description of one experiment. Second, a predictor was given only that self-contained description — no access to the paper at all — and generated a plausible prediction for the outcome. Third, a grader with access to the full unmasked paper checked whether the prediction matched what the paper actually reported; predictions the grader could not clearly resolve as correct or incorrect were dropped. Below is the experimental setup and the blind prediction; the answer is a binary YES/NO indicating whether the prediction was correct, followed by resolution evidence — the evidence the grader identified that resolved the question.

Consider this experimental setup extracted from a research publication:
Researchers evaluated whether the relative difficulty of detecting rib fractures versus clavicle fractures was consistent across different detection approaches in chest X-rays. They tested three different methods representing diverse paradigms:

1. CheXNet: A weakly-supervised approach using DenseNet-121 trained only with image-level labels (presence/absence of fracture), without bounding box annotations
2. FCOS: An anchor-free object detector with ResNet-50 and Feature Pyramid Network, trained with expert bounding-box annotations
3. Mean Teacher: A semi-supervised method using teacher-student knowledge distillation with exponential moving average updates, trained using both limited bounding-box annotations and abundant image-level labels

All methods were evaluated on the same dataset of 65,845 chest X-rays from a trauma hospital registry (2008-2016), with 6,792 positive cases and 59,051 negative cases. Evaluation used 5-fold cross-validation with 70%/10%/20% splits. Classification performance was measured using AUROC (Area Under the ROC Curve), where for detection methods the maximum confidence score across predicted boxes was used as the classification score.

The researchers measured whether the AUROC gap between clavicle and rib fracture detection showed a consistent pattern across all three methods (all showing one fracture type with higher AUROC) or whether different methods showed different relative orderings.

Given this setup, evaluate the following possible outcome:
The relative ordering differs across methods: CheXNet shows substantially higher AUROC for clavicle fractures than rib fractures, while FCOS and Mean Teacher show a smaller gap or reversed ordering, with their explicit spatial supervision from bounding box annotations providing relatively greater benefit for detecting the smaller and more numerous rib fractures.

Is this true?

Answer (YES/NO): NO